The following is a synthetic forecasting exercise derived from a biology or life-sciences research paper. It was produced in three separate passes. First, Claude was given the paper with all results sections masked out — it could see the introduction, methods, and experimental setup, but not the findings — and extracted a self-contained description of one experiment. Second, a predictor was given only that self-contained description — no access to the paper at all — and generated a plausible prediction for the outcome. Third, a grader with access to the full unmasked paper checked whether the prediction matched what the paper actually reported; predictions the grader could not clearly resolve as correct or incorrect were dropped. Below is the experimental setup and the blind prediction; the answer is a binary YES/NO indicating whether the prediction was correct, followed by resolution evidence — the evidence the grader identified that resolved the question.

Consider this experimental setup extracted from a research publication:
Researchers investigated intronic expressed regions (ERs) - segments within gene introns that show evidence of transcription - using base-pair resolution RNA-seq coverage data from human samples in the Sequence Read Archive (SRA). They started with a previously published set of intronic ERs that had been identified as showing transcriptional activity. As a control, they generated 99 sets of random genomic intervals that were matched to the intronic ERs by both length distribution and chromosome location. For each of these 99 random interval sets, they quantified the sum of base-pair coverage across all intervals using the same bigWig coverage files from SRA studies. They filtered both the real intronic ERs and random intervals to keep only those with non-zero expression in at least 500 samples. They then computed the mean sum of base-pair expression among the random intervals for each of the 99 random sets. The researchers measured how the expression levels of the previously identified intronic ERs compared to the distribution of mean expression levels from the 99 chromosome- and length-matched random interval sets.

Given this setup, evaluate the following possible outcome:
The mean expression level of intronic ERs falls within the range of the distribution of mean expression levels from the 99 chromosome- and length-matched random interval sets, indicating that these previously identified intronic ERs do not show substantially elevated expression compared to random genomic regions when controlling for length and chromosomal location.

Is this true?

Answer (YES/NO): NO